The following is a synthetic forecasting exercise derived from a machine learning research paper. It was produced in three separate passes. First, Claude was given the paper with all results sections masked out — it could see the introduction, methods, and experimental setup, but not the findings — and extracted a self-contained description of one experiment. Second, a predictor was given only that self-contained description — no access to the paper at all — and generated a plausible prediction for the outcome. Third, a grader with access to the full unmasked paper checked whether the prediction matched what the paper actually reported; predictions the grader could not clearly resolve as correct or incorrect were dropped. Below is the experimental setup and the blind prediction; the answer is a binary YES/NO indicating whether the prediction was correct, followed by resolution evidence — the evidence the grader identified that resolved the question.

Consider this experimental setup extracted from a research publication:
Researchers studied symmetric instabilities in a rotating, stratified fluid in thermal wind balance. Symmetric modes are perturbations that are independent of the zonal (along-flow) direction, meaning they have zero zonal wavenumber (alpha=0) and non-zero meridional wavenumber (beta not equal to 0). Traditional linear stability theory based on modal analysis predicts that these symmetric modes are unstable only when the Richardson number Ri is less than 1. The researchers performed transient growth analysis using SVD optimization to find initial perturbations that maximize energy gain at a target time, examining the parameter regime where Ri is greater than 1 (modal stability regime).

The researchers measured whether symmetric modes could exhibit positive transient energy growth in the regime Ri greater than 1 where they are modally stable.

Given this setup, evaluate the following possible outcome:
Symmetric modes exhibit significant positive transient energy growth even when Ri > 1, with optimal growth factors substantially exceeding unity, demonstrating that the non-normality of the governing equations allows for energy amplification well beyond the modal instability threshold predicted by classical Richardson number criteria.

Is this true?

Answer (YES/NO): YES